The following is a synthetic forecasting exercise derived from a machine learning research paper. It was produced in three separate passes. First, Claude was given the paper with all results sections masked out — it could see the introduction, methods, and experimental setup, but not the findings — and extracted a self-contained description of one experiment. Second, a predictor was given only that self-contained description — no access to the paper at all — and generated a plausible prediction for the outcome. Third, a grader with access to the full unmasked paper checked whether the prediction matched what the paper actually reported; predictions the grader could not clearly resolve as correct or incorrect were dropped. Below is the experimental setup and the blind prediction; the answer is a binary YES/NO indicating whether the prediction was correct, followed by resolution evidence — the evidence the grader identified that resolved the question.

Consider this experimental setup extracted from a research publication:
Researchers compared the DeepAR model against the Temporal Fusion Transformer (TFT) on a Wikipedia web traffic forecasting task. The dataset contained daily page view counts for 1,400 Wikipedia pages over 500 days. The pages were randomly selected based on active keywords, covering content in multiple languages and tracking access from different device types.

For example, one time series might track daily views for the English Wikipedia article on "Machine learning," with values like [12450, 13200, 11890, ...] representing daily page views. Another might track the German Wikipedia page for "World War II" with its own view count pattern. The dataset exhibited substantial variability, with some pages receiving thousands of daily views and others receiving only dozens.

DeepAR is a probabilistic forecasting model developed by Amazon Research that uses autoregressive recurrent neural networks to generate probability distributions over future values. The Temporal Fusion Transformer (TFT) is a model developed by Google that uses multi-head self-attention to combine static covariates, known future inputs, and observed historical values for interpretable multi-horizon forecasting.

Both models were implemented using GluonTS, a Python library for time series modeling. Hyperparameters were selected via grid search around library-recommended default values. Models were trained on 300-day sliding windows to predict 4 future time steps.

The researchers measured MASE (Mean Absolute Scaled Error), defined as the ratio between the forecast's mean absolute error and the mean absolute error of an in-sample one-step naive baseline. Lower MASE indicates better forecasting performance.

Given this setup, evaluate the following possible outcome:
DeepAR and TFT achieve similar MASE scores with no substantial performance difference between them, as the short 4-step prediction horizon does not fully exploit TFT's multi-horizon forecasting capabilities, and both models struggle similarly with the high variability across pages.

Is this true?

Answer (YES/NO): NO